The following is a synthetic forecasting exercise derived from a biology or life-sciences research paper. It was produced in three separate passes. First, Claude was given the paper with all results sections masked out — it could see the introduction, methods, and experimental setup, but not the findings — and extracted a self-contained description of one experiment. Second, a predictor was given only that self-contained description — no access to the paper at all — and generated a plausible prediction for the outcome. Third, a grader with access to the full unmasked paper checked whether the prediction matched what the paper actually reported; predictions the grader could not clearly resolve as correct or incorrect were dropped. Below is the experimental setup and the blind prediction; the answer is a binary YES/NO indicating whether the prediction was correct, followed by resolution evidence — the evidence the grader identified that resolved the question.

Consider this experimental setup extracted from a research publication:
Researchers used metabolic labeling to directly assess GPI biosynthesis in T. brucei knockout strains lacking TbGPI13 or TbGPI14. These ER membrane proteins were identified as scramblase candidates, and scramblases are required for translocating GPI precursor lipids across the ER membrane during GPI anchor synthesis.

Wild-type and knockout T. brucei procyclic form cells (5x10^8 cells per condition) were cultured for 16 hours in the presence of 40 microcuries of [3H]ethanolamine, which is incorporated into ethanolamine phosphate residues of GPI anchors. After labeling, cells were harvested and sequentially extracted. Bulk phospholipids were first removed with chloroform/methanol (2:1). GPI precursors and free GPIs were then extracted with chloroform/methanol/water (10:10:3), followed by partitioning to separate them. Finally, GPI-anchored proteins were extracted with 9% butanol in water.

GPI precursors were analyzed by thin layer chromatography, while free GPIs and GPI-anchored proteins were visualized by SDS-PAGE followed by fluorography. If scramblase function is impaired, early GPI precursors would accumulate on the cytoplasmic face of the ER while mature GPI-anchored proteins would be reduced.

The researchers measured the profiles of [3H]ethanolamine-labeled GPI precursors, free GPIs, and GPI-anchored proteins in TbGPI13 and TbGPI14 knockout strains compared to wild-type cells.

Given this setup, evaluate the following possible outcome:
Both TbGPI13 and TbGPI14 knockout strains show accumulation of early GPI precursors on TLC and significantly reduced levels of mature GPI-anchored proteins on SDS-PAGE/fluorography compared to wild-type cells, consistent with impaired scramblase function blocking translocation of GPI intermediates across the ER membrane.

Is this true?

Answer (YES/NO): NO